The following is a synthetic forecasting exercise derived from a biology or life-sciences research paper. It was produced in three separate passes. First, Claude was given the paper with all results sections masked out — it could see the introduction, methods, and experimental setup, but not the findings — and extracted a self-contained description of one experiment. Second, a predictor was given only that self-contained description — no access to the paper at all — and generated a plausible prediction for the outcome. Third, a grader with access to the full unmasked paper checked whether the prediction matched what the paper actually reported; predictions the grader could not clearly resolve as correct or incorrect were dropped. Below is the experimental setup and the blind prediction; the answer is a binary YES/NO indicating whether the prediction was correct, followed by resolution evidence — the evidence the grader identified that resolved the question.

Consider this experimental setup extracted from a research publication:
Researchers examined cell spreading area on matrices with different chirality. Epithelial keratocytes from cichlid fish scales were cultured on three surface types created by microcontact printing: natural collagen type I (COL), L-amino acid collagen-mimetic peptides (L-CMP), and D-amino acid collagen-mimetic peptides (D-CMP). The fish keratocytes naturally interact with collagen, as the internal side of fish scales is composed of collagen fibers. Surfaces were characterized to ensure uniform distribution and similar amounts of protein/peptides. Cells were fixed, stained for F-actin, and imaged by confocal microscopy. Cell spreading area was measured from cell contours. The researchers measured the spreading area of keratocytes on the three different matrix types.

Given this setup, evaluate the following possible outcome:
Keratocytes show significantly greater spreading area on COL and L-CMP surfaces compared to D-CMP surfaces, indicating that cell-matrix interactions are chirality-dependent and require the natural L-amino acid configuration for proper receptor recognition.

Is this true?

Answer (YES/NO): YES